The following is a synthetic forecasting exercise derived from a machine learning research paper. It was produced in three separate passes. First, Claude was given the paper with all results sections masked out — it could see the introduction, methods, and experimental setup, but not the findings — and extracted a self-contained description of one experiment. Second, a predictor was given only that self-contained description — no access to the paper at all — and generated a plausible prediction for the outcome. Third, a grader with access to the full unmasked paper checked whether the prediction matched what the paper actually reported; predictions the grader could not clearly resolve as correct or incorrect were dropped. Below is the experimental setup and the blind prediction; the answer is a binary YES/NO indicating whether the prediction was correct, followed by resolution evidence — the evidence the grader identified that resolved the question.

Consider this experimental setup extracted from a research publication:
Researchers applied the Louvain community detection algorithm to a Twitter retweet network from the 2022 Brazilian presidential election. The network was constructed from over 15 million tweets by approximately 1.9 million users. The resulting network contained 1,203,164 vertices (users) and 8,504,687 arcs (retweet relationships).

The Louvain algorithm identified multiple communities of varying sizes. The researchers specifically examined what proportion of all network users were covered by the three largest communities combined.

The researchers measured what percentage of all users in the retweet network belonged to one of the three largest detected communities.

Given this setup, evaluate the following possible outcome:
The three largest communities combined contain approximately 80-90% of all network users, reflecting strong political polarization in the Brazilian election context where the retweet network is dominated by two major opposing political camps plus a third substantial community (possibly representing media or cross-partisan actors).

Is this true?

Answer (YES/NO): YES